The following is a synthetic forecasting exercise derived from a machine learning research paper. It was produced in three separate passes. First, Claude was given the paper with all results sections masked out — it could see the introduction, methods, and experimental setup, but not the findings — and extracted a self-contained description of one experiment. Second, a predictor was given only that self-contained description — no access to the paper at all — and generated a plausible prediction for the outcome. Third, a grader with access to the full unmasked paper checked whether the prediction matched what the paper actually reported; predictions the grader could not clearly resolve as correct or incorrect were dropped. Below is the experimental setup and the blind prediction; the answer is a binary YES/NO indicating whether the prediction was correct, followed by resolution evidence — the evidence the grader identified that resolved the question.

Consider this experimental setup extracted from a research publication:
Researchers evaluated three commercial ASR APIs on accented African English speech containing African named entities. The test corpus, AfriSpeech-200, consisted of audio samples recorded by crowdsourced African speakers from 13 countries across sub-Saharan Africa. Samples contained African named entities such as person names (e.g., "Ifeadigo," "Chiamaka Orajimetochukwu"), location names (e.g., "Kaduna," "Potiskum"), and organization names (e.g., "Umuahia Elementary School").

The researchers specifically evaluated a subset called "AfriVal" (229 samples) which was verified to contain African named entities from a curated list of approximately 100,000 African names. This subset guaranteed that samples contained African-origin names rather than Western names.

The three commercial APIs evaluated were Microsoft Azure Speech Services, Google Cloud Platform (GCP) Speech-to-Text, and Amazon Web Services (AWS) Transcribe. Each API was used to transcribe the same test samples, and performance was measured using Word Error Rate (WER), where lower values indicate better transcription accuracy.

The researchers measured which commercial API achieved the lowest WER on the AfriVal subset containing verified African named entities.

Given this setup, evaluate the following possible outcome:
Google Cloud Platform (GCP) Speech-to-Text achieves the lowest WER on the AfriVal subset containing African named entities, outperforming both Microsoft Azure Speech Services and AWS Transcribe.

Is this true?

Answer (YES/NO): NO